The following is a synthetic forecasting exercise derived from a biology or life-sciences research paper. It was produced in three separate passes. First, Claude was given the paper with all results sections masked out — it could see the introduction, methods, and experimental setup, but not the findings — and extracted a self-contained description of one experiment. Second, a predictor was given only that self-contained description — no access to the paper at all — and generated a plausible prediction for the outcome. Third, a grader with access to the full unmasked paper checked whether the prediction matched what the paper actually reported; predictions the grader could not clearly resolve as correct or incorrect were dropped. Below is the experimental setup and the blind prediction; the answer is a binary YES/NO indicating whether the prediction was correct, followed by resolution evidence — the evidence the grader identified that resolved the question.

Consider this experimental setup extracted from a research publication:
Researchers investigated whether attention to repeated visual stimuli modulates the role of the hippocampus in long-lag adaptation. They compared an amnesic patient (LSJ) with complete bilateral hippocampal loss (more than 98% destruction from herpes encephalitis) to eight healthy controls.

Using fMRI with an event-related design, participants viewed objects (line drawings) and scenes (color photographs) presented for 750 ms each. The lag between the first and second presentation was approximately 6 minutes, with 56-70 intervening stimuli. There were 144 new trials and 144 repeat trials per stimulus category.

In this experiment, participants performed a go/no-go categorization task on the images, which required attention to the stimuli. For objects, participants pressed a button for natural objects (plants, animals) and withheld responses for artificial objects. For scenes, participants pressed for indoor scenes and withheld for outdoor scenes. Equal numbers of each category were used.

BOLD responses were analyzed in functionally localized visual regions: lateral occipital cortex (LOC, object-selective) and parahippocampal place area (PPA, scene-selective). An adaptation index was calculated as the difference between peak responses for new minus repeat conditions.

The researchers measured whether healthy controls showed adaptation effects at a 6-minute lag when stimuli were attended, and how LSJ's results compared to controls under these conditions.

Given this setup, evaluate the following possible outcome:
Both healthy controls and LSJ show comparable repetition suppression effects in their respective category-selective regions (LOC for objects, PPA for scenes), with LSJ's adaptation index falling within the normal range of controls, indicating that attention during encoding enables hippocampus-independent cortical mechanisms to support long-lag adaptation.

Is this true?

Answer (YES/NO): NO